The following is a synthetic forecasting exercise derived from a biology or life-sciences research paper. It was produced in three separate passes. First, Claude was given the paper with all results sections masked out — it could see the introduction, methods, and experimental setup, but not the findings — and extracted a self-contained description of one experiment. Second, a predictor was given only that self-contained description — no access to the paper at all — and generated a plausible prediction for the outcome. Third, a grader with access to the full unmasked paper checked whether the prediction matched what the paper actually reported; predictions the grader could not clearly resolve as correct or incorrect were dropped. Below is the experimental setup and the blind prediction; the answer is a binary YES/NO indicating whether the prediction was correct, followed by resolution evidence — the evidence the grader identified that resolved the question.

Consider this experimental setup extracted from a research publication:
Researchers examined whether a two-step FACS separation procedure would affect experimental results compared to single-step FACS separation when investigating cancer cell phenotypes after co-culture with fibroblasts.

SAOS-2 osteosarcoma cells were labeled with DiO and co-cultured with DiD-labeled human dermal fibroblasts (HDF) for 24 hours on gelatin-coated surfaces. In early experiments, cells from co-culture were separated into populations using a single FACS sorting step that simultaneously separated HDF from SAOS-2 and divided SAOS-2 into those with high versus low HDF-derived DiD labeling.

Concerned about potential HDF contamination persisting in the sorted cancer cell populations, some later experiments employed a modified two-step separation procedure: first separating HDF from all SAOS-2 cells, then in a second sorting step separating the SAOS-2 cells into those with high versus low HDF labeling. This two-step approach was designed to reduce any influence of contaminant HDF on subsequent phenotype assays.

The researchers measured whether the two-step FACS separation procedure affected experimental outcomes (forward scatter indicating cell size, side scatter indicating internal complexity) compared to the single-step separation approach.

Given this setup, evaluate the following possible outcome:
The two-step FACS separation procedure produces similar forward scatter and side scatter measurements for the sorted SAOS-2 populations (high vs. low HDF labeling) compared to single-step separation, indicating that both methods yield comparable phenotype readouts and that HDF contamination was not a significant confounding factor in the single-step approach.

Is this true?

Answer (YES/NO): YES